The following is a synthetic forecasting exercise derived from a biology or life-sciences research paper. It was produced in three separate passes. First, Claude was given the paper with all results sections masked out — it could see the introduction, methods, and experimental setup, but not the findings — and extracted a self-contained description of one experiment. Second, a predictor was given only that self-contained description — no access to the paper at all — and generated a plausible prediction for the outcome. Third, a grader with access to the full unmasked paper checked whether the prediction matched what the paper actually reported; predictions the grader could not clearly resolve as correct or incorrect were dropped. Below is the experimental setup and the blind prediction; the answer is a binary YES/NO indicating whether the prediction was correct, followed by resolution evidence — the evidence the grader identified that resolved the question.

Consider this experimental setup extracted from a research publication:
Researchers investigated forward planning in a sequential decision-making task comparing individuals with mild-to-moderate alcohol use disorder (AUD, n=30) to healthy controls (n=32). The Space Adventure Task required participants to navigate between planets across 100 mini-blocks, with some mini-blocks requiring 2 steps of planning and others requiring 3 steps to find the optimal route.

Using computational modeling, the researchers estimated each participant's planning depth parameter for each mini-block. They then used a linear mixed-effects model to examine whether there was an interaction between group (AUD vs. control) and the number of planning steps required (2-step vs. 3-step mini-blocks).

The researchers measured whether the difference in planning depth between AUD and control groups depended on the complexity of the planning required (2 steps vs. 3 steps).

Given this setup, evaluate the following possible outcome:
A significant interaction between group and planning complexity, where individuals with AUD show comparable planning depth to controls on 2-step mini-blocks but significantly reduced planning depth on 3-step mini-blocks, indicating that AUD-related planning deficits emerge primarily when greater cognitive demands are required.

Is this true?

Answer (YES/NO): NO